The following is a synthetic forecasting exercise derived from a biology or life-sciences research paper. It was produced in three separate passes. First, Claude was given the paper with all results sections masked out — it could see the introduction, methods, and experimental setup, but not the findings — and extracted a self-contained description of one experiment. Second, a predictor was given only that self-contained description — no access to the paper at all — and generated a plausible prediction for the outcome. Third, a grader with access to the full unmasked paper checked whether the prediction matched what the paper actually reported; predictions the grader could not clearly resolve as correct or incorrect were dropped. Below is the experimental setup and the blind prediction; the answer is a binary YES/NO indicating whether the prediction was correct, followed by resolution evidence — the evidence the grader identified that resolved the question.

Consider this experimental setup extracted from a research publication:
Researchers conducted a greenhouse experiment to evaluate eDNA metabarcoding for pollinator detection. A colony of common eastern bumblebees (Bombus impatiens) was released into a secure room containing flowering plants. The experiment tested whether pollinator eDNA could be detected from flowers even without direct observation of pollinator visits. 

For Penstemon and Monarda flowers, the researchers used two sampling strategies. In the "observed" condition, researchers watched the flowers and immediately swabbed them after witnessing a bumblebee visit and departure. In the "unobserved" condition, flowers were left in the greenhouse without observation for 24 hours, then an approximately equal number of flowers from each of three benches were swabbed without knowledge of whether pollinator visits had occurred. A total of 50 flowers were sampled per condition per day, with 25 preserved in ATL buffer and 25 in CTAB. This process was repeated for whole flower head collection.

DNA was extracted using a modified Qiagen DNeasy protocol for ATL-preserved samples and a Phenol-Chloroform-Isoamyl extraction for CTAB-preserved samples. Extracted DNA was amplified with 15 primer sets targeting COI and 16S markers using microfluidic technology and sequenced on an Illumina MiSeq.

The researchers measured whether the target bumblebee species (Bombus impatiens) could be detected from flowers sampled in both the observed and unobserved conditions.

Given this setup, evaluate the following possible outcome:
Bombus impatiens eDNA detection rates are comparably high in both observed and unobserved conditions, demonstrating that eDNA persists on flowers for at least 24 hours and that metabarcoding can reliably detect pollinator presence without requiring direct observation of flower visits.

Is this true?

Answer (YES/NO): NO